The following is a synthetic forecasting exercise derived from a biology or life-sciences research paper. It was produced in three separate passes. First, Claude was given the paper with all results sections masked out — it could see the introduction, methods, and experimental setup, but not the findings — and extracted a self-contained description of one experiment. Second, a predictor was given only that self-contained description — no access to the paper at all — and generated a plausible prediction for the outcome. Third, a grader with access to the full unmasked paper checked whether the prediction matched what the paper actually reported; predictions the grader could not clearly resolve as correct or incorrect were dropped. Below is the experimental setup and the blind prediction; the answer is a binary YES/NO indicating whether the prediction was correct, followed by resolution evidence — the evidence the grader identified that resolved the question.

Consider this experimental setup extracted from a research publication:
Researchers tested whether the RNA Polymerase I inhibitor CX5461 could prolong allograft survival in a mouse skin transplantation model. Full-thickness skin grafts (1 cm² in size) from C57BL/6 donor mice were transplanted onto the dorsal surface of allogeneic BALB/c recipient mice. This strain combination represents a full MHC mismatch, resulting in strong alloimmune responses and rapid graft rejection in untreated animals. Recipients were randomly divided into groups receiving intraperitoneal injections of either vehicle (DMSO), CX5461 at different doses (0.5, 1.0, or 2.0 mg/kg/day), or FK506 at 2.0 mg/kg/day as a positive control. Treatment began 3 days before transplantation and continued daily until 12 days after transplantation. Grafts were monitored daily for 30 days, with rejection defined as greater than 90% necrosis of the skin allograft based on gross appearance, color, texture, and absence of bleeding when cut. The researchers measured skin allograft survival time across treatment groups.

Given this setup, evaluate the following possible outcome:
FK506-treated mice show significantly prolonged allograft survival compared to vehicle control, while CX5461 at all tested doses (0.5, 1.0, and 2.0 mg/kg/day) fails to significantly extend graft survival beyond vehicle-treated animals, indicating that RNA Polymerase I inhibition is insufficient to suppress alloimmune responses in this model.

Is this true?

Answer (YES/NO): NO